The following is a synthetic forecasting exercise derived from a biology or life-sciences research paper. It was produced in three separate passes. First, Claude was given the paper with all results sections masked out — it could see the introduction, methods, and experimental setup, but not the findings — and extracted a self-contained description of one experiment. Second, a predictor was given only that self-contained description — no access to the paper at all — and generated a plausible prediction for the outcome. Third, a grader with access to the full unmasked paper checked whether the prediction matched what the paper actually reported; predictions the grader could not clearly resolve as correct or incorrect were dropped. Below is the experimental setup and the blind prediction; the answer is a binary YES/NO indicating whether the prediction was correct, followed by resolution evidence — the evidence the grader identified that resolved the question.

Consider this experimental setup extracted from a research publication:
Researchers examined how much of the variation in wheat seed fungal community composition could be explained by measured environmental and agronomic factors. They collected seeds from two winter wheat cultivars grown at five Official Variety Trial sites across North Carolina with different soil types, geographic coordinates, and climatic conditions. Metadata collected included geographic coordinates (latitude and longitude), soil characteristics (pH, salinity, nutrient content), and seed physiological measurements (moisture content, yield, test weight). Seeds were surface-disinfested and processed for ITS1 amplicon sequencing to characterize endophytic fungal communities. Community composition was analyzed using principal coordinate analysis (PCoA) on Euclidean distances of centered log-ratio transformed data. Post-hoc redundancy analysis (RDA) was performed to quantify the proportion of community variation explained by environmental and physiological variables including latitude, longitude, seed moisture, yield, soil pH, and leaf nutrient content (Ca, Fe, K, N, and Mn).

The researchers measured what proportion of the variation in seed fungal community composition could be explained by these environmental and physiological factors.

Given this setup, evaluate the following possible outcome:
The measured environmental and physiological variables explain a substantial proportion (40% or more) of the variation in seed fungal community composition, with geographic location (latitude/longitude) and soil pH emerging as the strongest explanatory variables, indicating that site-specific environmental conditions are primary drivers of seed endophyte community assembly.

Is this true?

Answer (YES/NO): NO